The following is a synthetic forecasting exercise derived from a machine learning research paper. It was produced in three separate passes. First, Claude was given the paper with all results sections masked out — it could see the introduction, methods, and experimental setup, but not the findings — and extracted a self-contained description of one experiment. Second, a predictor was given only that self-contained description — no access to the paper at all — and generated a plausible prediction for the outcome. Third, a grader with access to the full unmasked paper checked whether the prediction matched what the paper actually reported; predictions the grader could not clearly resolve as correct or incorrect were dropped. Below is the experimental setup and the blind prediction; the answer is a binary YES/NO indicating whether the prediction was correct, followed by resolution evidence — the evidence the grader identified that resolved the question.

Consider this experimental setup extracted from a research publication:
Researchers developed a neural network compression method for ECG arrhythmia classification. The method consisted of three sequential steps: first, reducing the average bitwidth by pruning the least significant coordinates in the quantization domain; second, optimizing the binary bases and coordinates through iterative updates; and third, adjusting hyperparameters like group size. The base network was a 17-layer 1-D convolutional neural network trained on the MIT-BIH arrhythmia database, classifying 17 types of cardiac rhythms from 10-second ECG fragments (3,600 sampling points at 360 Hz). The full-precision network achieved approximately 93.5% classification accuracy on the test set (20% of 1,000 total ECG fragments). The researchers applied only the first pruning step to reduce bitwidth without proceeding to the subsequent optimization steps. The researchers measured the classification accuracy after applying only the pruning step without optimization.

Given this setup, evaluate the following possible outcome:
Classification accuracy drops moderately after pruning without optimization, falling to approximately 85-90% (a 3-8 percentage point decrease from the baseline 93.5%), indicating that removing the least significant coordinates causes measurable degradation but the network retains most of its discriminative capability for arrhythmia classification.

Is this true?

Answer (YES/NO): NO